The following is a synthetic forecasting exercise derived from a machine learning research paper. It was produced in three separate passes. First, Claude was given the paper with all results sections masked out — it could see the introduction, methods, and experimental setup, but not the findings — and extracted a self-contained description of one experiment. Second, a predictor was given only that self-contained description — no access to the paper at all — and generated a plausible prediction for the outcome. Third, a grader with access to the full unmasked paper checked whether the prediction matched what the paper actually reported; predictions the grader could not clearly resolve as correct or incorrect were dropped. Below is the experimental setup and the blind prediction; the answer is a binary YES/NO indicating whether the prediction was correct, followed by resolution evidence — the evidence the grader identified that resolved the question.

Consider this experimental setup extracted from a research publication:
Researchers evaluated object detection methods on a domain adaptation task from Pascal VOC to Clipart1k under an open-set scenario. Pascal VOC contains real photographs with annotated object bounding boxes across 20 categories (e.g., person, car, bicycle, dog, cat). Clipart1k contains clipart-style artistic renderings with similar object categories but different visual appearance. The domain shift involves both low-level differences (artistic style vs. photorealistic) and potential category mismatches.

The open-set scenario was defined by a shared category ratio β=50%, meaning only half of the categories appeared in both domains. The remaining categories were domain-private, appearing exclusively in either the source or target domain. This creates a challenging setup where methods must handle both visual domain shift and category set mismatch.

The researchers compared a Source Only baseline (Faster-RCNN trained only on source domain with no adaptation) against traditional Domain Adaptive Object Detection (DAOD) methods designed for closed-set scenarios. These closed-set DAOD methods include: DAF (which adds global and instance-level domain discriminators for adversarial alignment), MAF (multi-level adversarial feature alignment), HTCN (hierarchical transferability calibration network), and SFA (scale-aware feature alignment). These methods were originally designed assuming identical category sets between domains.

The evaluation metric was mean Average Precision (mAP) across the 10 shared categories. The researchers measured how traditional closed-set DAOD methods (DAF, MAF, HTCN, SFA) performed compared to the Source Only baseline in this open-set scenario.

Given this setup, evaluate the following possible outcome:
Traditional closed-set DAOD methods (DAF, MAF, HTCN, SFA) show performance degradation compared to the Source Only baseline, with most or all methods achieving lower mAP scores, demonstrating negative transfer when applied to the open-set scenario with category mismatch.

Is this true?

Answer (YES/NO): NO